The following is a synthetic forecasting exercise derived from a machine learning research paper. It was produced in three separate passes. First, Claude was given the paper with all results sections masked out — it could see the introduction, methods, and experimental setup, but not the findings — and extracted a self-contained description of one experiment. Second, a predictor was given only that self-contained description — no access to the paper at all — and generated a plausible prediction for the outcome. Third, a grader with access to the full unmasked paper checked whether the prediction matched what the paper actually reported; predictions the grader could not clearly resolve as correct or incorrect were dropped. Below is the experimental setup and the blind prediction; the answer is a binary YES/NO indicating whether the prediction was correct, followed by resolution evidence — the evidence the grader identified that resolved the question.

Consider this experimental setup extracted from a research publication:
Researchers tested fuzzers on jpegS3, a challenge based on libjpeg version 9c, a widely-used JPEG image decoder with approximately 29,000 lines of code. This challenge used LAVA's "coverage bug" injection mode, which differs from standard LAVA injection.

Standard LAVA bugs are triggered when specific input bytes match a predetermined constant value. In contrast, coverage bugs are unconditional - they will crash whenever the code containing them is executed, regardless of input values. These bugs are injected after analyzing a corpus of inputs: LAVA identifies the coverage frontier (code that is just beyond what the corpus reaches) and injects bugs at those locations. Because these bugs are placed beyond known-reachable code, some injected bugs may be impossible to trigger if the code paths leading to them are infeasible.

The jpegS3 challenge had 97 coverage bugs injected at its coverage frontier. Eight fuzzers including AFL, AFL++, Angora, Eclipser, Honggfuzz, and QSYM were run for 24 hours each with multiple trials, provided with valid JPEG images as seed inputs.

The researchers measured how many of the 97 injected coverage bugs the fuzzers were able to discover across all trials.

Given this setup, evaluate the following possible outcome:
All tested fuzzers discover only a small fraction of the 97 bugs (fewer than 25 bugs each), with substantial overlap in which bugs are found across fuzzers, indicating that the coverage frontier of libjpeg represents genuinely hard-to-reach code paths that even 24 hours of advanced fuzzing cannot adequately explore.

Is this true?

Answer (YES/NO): NO